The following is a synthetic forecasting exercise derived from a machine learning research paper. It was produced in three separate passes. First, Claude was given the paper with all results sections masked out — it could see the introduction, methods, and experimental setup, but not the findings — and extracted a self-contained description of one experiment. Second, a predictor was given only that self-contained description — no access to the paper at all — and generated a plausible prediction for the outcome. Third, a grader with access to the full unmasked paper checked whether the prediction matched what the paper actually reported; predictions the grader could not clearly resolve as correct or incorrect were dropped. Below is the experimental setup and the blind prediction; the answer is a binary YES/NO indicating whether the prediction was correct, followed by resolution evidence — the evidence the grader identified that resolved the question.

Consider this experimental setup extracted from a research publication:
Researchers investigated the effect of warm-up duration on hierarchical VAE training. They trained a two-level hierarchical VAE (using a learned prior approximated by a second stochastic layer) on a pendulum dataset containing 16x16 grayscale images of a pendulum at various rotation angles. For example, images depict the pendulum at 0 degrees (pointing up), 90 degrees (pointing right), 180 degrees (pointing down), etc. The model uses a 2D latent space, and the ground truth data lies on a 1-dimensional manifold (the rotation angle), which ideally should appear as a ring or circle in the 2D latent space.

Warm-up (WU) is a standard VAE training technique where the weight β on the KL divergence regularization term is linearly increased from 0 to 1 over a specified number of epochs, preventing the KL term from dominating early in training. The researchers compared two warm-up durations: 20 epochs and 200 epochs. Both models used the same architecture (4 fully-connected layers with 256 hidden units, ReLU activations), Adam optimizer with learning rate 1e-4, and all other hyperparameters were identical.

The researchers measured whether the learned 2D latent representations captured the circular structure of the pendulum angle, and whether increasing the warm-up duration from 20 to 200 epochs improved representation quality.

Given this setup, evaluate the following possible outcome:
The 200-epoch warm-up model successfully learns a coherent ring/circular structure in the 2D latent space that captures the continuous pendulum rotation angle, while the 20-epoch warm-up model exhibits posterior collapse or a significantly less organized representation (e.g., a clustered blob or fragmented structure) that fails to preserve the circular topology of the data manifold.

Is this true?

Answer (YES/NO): NO